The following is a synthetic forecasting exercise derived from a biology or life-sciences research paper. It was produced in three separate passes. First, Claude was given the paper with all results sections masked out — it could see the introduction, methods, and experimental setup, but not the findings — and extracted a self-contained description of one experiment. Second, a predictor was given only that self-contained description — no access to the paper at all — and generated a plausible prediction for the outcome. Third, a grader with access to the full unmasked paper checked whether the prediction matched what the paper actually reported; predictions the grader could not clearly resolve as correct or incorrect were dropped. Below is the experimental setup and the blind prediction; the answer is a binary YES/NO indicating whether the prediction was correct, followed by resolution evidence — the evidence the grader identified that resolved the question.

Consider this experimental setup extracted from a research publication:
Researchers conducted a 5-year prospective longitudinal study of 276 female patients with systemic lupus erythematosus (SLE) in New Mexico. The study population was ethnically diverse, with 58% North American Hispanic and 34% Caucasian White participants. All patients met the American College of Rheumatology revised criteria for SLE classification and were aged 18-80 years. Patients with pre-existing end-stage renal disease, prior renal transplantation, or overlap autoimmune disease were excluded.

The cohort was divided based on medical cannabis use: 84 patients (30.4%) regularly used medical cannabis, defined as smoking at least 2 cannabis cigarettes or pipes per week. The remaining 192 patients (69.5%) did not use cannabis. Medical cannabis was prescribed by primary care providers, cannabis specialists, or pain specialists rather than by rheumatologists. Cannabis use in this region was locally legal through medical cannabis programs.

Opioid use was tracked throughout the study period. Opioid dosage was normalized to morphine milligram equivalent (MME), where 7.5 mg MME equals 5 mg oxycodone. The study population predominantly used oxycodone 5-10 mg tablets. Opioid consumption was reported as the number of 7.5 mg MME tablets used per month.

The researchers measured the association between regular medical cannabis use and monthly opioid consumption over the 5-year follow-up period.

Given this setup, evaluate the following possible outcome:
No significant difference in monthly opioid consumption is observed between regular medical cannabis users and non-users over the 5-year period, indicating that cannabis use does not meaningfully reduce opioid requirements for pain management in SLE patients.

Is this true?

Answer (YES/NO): NO